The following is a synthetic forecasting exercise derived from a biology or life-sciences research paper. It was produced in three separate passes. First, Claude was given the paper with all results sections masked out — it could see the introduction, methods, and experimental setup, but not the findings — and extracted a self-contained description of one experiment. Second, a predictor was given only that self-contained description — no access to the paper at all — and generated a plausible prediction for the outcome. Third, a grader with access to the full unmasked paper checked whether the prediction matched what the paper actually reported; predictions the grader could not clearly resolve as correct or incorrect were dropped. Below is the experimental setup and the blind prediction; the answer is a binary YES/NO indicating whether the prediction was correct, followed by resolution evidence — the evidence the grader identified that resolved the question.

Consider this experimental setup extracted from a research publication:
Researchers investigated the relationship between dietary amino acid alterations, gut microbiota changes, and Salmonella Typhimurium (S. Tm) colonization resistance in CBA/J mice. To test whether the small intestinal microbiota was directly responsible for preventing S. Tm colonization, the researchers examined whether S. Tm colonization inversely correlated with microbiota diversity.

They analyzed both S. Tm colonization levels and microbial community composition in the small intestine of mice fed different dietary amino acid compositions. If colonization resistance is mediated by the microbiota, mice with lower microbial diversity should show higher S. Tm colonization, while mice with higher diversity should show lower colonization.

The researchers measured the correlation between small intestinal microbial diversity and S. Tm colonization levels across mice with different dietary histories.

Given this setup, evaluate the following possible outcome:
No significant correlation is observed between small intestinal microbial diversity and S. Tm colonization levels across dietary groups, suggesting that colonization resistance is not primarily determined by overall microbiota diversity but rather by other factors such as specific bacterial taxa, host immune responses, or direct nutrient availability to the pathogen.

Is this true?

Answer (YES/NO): NO